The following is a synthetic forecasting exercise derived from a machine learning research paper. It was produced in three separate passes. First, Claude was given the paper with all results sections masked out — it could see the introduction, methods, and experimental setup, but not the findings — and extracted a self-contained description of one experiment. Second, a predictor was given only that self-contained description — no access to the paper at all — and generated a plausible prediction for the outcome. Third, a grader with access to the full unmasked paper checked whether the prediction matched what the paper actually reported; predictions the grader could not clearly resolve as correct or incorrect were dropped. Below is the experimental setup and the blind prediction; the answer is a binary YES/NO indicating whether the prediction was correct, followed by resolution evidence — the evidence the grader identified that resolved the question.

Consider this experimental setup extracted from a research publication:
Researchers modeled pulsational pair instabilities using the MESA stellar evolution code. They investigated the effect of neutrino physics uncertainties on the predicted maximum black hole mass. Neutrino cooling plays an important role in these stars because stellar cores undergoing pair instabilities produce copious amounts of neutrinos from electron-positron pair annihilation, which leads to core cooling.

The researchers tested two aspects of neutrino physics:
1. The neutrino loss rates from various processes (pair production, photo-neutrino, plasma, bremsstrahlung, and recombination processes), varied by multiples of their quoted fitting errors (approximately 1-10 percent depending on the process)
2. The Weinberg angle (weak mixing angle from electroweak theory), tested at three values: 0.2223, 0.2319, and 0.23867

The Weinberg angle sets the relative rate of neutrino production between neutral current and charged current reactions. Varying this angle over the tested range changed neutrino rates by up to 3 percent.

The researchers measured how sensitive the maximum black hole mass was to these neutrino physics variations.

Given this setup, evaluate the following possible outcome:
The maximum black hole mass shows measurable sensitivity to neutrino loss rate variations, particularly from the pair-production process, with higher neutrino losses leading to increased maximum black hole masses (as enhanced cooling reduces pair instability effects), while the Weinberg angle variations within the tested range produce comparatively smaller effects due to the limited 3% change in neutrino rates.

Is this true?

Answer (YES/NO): NO